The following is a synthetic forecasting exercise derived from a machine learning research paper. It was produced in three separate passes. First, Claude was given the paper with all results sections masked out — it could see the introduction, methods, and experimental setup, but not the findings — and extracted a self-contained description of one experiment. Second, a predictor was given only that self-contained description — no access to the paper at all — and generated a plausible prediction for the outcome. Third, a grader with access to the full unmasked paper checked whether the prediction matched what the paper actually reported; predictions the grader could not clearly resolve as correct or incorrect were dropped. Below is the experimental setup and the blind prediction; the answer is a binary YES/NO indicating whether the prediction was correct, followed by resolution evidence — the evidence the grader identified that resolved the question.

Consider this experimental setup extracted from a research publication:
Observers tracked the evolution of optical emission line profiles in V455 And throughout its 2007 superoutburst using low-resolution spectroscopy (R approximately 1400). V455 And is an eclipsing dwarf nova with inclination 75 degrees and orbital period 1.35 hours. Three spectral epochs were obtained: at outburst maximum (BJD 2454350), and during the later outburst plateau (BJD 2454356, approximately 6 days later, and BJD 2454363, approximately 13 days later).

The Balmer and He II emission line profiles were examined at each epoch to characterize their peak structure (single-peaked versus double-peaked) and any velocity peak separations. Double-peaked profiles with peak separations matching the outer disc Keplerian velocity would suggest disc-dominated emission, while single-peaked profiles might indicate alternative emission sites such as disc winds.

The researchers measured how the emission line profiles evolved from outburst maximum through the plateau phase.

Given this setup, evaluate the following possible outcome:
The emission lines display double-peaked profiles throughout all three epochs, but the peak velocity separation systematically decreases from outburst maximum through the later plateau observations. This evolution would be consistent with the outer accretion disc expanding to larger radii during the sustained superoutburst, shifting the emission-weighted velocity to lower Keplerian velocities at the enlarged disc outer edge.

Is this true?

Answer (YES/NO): NO